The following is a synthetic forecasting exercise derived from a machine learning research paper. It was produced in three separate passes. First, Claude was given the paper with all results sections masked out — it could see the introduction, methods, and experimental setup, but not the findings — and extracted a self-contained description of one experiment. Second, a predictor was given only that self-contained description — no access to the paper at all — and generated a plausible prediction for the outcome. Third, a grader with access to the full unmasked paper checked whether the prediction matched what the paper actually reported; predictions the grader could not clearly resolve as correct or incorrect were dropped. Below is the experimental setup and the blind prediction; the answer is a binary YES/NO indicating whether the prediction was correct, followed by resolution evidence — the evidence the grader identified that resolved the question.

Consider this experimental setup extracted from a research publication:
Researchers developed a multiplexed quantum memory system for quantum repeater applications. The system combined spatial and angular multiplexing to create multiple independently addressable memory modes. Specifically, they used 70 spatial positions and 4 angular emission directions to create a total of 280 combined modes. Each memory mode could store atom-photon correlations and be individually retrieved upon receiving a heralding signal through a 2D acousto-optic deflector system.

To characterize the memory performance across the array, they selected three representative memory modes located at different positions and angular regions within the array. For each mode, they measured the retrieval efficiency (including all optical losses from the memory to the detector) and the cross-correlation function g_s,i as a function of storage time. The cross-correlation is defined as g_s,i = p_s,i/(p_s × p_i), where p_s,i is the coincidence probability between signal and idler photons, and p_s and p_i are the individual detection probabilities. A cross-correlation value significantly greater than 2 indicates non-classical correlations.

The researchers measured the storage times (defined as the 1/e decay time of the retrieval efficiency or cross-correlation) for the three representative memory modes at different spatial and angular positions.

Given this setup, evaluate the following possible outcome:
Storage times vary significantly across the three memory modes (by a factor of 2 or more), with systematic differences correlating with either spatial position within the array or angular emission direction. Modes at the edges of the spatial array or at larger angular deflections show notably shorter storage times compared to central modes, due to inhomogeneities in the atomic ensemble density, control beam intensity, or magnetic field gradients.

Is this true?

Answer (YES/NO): NO